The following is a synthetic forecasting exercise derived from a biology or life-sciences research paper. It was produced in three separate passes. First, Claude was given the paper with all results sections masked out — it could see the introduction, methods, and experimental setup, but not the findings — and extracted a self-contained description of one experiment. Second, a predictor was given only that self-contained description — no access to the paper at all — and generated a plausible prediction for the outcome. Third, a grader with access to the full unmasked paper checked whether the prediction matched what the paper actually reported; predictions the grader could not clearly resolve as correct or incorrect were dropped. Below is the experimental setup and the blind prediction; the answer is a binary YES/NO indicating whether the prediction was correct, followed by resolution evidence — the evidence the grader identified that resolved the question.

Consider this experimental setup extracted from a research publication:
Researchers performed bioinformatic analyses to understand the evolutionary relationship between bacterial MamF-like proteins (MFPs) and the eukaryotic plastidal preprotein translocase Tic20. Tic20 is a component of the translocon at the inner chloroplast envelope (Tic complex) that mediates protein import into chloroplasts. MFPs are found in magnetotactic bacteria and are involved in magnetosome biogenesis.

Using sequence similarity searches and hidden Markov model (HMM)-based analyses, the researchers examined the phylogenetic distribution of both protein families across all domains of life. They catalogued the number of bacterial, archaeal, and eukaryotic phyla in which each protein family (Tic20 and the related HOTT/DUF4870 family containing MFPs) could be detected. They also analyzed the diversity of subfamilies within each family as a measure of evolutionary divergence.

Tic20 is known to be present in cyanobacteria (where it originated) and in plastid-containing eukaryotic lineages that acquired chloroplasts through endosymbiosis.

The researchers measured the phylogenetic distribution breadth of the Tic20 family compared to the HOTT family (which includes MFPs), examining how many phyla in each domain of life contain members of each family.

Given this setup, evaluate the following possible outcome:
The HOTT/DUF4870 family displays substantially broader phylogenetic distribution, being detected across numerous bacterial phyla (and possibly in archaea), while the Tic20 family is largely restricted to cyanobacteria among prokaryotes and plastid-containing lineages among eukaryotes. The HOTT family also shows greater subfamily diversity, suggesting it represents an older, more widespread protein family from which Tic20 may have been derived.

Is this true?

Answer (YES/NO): YES